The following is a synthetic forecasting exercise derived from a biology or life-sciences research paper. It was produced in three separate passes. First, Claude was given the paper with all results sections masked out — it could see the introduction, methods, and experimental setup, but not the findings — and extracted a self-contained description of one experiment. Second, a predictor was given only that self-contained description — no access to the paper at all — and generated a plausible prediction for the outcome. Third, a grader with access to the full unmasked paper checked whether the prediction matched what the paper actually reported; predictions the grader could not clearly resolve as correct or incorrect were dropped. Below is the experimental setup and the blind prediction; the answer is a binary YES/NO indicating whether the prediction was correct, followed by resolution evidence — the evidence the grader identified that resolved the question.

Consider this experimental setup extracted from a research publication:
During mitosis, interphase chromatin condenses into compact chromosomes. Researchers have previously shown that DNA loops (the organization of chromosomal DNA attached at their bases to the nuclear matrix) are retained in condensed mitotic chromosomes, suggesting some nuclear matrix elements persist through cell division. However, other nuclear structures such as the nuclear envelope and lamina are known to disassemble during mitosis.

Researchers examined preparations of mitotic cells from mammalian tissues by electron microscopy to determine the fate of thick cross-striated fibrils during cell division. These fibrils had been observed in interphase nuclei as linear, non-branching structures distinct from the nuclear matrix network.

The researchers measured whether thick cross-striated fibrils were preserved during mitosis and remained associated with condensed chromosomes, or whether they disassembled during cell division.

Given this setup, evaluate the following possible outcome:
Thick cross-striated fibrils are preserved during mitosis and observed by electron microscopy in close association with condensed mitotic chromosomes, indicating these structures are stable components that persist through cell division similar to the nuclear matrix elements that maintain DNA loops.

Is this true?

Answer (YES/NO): YES